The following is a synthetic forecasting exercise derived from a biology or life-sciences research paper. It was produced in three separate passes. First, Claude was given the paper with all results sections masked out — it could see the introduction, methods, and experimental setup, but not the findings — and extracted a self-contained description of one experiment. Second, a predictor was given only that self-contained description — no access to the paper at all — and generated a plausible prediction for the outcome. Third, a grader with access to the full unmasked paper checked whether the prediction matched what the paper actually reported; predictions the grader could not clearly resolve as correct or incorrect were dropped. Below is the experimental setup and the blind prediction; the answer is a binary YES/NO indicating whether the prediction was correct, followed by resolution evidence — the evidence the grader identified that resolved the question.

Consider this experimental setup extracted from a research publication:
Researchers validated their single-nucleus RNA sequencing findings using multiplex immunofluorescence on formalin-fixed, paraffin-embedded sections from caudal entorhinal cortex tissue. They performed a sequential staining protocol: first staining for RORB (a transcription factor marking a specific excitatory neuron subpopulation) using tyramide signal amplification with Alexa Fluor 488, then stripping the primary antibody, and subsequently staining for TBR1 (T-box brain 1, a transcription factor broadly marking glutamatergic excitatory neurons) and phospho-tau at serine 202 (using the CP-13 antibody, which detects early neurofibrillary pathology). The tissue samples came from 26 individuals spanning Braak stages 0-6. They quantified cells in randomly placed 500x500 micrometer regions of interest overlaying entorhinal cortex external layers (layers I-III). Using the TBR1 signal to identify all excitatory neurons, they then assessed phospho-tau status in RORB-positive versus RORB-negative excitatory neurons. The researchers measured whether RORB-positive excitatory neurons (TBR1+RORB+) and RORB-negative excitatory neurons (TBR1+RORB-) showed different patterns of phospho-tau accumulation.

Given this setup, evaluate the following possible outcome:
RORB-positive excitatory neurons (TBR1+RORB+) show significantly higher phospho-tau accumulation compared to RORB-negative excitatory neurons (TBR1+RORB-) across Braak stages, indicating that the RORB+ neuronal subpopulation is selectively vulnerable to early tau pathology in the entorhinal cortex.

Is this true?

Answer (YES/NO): YES